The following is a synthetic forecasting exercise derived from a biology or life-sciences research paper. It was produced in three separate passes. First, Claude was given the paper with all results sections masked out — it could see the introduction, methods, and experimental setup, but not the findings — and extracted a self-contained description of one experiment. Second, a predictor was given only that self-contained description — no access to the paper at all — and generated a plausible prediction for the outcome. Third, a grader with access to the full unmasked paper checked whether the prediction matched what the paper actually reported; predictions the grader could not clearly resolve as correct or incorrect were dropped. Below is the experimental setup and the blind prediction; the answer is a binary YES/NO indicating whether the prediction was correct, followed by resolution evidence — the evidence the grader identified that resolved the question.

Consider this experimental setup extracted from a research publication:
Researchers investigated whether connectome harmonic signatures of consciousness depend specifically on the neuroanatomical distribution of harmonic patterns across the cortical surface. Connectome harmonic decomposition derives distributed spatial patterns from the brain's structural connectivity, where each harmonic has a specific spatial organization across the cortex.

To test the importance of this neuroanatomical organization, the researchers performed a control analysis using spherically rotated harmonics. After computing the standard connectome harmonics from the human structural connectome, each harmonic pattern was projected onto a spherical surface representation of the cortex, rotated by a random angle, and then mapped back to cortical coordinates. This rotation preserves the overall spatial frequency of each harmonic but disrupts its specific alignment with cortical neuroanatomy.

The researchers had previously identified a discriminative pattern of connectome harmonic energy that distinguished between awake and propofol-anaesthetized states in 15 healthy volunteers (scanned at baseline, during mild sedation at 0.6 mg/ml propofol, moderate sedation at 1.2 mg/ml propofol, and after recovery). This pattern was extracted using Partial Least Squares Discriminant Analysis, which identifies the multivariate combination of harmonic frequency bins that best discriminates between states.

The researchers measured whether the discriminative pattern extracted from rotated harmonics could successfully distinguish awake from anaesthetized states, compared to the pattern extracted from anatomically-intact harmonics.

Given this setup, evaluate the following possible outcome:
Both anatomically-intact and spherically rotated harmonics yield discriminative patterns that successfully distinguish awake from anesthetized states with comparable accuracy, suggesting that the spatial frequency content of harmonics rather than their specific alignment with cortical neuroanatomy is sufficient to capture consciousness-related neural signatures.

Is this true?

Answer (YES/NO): NO